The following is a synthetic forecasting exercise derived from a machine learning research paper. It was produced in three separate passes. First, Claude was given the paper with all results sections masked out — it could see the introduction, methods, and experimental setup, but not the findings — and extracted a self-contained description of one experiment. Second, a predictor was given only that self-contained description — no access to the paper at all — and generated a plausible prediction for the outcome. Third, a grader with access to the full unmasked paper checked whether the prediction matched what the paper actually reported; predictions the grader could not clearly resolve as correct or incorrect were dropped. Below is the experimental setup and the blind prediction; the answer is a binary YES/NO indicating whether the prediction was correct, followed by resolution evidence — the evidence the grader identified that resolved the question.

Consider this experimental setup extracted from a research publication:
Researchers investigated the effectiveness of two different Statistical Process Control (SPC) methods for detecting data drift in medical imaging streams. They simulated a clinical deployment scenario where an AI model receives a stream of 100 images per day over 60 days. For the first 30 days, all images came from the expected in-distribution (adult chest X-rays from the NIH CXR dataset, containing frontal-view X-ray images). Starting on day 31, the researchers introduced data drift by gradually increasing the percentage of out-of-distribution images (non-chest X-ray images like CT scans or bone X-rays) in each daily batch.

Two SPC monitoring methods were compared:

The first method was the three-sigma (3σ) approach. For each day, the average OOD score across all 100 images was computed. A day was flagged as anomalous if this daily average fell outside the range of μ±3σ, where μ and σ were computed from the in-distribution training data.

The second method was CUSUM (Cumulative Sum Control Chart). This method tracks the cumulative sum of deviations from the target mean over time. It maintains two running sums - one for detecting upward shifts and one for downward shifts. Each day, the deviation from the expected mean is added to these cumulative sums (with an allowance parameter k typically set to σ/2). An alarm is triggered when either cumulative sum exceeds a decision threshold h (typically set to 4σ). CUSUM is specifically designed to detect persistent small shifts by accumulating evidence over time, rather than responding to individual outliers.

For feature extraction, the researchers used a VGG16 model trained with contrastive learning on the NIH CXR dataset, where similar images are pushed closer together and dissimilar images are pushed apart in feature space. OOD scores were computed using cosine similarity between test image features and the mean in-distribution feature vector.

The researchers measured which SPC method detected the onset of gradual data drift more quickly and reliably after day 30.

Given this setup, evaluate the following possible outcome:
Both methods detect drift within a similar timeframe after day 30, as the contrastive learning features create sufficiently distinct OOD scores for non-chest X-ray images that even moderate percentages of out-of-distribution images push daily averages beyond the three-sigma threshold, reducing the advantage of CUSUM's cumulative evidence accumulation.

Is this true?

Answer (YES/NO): NO